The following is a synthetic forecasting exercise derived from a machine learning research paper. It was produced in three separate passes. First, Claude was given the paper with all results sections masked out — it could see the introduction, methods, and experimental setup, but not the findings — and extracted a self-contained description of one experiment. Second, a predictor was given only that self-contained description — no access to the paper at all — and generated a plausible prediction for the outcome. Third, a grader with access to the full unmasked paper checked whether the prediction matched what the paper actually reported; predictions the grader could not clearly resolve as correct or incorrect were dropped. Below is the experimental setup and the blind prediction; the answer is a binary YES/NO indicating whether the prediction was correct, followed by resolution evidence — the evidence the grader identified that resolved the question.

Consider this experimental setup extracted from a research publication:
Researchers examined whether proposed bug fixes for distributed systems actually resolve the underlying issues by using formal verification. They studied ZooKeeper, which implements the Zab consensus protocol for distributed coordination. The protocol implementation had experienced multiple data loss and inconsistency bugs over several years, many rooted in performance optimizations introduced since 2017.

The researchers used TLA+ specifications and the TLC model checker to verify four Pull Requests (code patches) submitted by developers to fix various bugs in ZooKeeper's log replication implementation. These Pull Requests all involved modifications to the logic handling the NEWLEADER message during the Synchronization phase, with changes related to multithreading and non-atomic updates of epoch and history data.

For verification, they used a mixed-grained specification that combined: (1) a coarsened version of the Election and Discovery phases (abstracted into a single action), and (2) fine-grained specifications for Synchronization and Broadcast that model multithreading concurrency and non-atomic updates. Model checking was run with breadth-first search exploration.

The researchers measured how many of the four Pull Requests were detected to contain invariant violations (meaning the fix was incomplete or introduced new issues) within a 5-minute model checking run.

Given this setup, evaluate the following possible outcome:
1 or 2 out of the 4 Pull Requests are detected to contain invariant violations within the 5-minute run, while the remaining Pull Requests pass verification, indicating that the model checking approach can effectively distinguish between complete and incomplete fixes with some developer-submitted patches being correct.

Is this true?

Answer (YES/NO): NO